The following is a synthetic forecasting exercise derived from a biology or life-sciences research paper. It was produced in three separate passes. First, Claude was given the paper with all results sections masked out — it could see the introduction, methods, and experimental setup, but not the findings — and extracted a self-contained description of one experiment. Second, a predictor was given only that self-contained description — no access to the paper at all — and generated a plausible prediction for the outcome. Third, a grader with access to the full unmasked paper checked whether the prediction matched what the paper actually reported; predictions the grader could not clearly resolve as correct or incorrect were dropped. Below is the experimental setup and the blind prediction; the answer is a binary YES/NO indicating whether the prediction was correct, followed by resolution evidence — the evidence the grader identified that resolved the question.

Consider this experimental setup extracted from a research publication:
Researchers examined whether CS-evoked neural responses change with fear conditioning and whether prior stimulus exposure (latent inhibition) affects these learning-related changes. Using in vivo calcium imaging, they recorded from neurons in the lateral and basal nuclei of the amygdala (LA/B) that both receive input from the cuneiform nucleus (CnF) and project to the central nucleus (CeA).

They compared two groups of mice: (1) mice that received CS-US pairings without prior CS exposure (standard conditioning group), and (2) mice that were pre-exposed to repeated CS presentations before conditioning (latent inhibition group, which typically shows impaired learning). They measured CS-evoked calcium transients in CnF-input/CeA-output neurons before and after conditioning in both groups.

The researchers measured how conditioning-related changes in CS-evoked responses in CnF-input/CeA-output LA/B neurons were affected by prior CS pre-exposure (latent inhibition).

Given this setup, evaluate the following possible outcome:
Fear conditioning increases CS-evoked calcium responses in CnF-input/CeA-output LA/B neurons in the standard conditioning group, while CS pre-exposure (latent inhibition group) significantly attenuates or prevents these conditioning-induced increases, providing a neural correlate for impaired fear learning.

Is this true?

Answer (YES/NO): YES